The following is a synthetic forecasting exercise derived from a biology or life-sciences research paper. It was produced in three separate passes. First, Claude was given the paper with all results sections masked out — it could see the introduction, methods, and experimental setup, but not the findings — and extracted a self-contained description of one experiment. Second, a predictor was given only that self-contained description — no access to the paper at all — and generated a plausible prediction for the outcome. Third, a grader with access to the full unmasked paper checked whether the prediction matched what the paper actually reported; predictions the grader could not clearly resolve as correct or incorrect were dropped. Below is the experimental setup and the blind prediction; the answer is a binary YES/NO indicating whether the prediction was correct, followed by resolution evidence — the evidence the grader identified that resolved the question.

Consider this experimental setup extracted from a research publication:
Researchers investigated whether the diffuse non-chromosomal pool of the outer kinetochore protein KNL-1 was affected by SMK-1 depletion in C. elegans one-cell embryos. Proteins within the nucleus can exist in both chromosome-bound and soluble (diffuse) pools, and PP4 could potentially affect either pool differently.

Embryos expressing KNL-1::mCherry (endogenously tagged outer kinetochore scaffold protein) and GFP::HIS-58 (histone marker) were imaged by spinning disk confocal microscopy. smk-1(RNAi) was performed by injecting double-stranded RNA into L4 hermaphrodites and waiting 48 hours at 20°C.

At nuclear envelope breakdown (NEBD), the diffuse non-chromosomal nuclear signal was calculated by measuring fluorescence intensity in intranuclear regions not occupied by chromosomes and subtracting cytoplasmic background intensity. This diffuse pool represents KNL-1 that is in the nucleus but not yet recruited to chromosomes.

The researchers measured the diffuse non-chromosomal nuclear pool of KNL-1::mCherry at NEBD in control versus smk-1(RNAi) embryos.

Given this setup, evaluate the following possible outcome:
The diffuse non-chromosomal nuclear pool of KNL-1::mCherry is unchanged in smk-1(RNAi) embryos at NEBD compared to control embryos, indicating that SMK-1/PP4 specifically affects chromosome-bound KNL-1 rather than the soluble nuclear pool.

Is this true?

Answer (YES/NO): NO